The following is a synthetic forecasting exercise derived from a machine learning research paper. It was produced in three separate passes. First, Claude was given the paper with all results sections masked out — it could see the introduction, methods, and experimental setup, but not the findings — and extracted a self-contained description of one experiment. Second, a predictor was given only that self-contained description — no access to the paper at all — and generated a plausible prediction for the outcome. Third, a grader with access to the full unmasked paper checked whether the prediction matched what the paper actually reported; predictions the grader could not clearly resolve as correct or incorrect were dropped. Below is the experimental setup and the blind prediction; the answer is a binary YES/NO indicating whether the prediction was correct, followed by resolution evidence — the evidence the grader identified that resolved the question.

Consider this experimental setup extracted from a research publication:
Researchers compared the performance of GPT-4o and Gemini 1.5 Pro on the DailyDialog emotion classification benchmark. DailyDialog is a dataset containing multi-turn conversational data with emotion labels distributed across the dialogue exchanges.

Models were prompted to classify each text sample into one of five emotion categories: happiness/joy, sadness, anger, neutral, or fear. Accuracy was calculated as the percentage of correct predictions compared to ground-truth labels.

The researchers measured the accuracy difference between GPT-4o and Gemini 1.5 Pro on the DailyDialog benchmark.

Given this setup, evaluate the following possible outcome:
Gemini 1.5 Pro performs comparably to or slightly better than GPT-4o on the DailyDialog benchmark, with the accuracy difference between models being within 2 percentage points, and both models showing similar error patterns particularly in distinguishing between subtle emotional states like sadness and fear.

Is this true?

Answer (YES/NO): NO